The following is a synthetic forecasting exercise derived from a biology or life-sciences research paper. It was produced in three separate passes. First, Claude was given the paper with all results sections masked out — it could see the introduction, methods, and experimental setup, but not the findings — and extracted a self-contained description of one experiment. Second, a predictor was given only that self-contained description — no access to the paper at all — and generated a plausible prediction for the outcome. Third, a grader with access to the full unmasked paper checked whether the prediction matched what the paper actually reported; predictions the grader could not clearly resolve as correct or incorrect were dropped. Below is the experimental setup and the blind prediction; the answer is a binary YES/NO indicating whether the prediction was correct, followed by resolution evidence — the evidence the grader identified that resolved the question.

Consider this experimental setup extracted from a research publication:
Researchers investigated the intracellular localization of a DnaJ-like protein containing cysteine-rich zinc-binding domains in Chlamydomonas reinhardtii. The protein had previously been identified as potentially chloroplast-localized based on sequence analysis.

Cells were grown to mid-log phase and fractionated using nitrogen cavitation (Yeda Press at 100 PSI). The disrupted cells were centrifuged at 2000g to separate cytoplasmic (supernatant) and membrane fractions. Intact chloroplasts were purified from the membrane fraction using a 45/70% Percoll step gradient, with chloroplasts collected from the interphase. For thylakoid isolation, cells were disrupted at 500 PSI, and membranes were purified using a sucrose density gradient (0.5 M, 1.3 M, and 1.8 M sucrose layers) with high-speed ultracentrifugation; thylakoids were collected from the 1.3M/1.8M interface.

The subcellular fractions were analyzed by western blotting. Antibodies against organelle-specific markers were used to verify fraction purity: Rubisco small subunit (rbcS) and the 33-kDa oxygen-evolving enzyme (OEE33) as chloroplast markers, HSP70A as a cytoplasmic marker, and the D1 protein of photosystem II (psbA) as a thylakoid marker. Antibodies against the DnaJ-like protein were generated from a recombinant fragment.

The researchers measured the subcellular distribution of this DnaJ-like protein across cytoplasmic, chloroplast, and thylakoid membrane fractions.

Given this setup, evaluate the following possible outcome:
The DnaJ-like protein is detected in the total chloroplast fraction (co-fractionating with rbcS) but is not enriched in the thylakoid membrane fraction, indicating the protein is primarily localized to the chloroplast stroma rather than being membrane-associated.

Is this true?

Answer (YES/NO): NO